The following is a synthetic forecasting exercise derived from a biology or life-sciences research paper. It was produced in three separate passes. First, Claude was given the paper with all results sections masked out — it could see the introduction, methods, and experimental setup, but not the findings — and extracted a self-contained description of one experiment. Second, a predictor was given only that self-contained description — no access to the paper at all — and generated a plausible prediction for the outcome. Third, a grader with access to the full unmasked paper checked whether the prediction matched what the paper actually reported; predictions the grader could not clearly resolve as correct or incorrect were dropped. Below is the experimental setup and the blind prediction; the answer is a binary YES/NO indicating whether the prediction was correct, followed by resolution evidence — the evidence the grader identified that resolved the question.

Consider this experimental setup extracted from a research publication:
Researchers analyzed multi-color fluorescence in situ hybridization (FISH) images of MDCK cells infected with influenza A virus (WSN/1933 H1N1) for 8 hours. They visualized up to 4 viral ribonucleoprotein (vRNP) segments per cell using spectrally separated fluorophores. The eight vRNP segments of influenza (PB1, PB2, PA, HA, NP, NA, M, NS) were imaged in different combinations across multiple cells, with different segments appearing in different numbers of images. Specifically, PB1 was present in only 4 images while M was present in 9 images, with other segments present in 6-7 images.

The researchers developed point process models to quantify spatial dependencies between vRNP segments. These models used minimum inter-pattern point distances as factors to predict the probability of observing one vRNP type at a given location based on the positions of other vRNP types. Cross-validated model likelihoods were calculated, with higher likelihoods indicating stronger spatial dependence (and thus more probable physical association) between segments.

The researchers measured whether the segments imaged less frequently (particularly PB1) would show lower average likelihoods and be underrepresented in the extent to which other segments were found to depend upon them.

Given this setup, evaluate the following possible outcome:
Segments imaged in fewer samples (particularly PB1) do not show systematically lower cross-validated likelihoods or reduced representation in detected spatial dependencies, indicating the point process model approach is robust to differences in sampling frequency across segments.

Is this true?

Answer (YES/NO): YES